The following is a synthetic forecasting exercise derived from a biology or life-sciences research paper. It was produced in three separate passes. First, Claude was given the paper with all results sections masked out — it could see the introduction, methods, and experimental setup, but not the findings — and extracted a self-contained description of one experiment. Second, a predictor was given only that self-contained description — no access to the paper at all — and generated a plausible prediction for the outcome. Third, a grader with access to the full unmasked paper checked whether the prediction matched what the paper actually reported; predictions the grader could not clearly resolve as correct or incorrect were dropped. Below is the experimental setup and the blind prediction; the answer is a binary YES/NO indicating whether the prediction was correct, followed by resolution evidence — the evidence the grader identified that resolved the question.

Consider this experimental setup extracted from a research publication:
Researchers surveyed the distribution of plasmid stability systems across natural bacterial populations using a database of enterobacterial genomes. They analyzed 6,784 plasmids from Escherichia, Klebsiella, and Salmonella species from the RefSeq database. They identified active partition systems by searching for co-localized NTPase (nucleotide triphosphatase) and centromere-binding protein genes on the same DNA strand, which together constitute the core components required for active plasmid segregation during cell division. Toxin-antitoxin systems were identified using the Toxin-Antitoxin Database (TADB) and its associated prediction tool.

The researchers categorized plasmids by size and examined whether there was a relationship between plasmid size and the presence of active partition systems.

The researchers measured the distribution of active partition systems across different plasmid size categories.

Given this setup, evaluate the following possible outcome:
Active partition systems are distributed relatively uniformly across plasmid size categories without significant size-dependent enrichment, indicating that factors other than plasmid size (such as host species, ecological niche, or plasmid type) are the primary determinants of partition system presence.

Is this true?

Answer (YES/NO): NO